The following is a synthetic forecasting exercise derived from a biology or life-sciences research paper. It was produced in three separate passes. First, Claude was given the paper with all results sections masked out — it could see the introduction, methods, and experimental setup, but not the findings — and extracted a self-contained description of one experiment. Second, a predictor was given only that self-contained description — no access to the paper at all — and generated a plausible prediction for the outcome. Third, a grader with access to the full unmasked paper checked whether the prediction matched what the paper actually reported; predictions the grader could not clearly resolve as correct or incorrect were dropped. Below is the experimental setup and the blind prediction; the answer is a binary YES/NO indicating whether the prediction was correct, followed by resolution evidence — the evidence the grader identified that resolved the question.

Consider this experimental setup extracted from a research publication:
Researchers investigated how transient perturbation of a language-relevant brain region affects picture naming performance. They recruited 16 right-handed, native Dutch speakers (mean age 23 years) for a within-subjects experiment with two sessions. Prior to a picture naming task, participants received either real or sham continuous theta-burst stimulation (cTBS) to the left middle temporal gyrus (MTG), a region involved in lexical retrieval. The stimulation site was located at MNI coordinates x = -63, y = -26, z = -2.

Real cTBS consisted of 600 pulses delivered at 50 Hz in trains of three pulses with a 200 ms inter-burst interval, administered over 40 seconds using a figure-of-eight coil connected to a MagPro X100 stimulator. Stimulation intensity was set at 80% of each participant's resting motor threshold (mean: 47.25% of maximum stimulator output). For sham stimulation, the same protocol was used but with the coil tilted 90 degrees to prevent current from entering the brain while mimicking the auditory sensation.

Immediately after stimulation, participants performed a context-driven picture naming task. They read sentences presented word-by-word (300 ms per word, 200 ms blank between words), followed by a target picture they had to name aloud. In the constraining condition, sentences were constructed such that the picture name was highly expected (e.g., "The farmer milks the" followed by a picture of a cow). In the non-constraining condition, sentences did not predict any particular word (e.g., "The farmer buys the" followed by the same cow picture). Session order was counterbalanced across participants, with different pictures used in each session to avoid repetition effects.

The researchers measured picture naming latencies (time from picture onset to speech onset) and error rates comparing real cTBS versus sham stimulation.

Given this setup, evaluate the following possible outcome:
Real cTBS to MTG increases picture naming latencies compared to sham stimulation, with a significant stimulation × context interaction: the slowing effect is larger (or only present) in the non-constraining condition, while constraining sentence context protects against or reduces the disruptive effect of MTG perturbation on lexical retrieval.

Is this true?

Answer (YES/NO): NO